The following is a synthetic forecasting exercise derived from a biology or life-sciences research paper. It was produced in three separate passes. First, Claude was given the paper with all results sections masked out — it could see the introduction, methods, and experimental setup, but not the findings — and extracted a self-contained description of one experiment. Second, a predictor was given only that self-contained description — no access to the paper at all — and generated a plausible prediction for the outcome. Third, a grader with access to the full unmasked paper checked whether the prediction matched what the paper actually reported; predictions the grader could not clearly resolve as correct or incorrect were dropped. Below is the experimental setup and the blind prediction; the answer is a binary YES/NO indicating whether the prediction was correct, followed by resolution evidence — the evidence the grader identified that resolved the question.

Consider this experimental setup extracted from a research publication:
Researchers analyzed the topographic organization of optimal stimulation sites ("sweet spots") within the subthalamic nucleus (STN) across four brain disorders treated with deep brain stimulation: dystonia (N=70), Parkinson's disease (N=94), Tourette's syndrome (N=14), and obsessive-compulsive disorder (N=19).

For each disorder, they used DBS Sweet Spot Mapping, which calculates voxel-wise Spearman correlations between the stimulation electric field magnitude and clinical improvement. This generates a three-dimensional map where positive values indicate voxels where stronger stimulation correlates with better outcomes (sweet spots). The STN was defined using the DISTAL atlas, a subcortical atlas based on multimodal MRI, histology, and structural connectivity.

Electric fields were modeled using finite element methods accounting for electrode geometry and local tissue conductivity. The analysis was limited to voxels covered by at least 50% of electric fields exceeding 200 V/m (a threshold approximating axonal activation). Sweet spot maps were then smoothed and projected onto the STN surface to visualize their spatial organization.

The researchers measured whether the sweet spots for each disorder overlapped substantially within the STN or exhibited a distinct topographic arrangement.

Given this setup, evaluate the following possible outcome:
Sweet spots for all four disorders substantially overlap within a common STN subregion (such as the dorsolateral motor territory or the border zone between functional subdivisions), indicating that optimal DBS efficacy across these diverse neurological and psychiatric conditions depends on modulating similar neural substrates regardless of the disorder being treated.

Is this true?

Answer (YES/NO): NO